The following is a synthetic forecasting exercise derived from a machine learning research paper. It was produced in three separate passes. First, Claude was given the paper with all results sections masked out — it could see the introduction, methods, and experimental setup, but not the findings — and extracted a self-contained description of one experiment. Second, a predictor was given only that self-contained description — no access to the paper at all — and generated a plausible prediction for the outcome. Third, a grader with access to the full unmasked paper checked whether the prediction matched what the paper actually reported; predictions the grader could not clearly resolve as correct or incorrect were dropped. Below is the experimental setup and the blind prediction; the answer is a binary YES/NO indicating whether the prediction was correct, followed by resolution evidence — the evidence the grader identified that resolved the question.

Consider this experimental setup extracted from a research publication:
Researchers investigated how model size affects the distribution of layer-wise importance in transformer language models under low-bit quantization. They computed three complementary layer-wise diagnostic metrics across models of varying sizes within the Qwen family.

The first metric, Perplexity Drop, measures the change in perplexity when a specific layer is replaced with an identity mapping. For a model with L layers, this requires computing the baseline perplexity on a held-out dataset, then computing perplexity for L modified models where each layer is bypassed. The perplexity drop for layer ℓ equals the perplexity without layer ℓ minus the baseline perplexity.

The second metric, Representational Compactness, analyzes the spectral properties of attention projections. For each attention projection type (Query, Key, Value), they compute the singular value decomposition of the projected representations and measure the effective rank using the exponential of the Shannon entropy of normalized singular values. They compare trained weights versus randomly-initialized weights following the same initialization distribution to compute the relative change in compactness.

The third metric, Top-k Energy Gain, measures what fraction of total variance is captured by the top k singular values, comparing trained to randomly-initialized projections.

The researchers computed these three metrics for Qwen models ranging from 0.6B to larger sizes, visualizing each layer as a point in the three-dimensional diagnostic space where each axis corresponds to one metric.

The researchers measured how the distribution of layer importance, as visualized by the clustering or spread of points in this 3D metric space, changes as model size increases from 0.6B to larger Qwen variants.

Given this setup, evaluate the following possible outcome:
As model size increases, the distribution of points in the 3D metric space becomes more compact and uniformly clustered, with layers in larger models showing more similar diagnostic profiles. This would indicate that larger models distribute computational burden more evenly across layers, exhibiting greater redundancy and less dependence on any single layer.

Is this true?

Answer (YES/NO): NO